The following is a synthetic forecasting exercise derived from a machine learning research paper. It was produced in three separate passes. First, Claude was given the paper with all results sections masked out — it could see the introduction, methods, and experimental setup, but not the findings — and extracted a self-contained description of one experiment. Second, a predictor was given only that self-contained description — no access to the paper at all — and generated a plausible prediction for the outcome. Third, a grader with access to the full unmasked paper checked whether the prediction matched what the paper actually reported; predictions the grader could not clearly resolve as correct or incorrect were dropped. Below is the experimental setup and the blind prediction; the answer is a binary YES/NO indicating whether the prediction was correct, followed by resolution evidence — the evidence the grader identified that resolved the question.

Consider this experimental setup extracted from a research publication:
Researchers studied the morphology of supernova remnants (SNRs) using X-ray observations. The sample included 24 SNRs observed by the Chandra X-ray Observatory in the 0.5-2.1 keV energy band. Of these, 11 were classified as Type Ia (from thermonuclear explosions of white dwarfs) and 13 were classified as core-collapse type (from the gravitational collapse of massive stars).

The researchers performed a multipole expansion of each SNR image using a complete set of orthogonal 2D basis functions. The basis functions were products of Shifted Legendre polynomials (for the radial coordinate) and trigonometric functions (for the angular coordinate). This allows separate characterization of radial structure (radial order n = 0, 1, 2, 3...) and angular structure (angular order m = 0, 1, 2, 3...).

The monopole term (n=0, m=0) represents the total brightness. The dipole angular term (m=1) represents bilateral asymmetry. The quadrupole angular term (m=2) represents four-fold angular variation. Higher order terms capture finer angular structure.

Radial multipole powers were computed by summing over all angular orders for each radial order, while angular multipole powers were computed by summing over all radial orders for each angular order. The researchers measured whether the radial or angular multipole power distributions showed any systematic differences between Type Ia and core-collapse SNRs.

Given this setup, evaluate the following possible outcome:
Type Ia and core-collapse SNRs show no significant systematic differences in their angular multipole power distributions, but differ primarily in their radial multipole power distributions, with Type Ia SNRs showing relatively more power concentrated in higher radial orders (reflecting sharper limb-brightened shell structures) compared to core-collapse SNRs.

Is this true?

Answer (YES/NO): NO